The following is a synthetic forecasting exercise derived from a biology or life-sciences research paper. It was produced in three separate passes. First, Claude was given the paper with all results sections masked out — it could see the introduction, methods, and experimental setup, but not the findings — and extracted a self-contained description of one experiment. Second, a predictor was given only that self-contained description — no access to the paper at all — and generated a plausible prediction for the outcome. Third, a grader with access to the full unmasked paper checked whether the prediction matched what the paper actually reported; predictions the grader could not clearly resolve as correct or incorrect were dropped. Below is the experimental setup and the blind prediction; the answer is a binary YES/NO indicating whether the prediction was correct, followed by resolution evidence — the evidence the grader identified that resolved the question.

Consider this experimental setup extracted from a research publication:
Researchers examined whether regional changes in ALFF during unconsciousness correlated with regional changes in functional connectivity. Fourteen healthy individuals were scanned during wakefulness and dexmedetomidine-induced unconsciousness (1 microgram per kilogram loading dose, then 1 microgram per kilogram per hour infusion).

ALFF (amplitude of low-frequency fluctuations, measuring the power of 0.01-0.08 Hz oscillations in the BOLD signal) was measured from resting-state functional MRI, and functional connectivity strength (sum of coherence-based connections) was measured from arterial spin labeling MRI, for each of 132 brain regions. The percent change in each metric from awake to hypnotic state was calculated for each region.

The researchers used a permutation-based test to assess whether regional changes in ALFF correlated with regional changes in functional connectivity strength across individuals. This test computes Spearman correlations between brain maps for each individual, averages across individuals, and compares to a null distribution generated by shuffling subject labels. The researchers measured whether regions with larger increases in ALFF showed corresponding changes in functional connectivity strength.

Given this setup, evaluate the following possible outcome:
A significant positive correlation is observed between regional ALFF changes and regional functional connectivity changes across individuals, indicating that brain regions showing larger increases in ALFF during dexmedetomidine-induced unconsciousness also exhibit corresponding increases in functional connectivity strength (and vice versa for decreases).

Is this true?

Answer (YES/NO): NO